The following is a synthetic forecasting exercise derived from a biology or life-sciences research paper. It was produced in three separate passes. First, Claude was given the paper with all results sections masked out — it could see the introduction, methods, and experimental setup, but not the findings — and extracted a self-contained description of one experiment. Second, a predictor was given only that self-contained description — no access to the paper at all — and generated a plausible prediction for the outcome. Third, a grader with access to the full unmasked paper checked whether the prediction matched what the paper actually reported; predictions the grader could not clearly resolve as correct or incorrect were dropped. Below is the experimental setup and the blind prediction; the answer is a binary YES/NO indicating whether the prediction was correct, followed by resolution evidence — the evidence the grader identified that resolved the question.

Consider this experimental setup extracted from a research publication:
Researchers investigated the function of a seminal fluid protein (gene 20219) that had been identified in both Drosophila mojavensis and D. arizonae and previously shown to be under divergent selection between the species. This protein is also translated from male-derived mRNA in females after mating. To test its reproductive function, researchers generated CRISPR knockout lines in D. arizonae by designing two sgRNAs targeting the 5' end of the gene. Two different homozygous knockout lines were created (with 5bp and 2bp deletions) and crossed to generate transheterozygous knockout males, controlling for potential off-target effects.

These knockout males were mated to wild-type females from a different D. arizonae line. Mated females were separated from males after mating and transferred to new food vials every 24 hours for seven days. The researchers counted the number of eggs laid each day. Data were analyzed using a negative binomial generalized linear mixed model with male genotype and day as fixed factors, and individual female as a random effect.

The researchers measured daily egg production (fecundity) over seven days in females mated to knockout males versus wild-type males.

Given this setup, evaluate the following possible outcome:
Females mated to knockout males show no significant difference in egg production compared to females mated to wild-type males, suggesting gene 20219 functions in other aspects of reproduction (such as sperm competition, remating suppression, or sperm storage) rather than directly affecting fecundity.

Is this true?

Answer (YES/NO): YES